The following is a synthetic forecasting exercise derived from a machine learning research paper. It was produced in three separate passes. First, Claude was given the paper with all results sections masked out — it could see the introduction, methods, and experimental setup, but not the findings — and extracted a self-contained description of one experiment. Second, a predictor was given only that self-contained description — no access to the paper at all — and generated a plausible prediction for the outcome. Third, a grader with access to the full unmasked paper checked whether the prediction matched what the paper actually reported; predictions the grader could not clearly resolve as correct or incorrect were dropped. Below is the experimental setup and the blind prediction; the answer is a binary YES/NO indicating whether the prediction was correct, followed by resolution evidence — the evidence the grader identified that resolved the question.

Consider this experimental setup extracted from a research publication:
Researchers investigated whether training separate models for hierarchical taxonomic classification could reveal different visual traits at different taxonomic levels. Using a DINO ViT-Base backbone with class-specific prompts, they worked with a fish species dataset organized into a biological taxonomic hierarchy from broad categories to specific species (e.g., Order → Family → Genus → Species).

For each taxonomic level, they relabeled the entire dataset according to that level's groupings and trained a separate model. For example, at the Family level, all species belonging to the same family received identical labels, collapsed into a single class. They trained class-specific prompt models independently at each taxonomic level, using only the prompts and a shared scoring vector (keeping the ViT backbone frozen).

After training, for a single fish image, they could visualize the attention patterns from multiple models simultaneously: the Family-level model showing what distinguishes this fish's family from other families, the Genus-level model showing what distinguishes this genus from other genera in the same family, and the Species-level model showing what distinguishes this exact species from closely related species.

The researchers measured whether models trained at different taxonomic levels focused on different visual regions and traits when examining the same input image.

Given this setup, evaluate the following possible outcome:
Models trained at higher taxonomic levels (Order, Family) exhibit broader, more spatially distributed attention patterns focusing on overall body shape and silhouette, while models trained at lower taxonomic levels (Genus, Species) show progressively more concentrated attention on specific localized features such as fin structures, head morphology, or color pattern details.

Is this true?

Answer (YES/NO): NO